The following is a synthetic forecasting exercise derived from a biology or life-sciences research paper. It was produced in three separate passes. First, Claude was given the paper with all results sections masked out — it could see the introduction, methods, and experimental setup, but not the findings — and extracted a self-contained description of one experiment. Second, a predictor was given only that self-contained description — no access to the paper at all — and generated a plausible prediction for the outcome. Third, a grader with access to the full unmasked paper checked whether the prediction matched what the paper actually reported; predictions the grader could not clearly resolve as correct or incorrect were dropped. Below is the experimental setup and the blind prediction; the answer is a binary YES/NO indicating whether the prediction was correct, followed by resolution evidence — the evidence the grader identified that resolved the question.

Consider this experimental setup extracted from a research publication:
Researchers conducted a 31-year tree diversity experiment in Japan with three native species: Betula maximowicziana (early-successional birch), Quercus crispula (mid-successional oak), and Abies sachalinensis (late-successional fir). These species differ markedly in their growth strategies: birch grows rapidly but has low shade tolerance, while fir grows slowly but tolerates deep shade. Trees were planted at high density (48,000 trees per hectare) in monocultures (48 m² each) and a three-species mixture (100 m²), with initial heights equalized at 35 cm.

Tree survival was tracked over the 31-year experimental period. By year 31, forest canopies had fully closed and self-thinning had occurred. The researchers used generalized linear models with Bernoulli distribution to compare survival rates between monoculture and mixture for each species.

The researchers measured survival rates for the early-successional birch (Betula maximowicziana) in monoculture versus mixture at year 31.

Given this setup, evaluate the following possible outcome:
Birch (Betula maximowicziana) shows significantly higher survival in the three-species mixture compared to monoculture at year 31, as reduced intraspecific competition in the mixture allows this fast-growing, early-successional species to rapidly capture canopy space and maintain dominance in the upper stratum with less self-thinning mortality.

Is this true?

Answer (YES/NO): YES